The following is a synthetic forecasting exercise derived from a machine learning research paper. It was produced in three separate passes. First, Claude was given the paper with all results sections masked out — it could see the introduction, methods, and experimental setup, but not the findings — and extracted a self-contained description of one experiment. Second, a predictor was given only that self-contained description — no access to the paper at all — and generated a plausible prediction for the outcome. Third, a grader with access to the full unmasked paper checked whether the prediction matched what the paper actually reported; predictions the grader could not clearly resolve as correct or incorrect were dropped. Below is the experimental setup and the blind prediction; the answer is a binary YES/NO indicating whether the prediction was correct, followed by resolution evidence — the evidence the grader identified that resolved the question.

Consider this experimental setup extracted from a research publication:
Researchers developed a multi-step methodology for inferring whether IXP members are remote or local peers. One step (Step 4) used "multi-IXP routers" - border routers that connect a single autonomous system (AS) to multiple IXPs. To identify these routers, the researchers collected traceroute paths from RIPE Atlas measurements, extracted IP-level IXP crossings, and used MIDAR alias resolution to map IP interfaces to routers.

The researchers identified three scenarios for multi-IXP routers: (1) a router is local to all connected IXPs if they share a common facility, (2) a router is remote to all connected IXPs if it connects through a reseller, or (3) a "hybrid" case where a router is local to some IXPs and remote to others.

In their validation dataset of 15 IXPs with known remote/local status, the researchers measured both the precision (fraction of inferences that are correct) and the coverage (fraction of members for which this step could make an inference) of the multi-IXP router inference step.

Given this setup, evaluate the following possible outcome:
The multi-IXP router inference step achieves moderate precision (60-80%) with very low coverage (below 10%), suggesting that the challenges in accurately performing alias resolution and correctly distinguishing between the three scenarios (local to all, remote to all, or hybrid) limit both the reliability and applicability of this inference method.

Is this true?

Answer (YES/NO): NO